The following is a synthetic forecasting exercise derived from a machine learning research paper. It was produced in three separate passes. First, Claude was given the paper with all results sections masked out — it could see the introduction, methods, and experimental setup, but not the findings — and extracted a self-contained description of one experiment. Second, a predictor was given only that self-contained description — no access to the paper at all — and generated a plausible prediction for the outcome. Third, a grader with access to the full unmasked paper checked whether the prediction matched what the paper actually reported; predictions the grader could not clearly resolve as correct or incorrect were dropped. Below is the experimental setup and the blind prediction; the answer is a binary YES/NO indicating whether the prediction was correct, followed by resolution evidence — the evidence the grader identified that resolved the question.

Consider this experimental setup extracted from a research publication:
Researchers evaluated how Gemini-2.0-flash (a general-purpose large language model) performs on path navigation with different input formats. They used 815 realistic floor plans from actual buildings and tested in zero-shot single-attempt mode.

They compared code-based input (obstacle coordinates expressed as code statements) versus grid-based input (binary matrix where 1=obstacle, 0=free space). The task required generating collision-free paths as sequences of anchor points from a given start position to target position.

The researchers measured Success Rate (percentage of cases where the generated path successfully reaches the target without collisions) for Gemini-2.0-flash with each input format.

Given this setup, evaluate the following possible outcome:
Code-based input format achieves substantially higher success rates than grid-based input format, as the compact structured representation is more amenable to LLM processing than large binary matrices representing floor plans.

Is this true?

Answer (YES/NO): YES